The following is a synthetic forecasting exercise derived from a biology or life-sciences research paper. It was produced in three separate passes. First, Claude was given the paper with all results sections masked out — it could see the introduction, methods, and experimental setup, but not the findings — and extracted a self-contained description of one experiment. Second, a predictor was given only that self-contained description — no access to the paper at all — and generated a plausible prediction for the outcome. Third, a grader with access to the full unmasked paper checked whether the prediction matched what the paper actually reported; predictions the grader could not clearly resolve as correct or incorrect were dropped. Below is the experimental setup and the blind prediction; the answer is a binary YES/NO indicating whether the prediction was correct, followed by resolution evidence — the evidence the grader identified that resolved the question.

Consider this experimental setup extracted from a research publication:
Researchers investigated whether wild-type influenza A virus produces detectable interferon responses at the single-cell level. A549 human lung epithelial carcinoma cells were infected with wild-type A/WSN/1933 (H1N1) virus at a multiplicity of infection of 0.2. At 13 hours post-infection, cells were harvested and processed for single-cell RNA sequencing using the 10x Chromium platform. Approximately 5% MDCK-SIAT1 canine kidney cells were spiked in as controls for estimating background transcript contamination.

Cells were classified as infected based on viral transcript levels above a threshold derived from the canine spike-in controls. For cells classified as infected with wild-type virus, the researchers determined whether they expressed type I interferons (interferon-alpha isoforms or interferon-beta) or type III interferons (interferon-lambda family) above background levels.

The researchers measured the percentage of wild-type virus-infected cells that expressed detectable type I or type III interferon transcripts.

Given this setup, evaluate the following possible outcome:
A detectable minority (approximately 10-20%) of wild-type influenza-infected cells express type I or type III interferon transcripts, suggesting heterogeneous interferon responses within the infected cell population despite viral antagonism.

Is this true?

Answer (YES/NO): NO